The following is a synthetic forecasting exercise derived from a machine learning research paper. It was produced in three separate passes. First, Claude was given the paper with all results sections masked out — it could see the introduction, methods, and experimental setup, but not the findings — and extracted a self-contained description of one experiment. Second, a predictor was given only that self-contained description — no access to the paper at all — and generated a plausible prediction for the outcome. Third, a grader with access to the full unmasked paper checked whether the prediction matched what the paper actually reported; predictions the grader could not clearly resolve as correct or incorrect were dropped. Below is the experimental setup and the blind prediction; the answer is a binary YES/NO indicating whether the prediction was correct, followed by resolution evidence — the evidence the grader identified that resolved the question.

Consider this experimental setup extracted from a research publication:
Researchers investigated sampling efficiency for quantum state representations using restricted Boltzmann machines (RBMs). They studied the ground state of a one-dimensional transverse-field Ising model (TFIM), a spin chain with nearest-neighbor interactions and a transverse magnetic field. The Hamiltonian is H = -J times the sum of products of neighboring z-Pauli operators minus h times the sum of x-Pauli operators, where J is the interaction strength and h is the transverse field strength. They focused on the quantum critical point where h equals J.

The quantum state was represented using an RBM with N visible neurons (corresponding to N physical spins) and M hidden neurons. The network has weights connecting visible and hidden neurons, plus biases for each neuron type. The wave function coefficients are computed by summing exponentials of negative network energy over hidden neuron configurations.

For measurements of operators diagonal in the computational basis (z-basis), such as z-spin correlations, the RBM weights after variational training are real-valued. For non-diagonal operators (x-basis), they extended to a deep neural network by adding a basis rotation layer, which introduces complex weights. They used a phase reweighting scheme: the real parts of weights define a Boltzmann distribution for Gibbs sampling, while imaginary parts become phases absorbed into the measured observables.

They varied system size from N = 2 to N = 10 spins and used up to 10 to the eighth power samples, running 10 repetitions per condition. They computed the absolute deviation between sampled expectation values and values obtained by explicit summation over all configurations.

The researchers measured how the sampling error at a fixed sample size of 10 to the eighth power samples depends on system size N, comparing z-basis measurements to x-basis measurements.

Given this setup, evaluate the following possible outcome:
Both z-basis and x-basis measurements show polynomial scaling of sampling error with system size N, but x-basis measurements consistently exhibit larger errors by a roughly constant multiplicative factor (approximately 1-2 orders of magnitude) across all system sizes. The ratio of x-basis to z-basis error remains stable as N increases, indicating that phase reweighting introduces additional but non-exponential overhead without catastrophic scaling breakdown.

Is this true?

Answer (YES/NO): NO